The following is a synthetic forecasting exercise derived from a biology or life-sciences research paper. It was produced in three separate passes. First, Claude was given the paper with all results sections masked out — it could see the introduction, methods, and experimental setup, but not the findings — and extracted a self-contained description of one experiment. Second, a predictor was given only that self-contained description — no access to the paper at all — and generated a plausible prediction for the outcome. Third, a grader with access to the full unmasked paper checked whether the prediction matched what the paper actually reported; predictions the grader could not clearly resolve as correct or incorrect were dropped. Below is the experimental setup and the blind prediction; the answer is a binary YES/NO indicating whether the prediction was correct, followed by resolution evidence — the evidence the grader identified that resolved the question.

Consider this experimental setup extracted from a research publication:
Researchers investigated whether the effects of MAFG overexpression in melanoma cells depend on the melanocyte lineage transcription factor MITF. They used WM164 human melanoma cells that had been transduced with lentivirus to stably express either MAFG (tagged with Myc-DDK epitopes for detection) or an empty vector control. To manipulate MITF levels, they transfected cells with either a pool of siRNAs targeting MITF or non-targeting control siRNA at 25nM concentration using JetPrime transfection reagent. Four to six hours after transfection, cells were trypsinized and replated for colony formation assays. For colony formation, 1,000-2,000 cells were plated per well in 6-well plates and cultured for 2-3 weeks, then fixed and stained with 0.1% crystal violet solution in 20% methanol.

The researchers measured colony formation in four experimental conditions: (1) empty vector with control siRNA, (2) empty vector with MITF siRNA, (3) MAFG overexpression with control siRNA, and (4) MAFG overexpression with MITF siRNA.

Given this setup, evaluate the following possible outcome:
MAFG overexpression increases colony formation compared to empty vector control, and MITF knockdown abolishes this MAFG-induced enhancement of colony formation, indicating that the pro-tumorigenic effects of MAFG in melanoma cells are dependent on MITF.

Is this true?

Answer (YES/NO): YES